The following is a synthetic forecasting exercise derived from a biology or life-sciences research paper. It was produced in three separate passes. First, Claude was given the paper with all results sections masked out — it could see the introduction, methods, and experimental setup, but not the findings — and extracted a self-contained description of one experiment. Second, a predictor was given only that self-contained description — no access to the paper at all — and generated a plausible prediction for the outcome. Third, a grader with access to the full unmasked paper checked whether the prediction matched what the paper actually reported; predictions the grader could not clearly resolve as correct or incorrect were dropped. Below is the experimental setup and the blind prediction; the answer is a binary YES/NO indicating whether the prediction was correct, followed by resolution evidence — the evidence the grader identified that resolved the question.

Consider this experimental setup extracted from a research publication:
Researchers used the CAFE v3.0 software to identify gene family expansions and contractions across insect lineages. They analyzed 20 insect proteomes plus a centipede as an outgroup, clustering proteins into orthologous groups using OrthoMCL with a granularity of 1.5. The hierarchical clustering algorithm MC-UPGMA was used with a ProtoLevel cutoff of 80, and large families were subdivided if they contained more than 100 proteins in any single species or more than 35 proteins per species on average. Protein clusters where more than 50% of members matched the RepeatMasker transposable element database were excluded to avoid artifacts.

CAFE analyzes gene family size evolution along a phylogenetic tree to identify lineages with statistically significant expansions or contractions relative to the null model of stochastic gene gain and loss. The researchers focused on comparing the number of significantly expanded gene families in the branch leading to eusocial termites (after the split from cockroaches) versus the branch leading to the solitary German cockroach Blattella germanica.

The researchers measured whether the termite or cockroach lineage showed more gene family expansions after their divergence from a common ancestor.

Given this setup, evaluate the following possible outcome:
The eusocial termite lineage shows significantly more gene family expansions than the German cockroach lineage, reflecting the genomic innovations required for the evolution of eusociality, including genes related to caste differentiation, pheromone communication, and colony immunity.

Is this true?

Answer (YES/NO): NO